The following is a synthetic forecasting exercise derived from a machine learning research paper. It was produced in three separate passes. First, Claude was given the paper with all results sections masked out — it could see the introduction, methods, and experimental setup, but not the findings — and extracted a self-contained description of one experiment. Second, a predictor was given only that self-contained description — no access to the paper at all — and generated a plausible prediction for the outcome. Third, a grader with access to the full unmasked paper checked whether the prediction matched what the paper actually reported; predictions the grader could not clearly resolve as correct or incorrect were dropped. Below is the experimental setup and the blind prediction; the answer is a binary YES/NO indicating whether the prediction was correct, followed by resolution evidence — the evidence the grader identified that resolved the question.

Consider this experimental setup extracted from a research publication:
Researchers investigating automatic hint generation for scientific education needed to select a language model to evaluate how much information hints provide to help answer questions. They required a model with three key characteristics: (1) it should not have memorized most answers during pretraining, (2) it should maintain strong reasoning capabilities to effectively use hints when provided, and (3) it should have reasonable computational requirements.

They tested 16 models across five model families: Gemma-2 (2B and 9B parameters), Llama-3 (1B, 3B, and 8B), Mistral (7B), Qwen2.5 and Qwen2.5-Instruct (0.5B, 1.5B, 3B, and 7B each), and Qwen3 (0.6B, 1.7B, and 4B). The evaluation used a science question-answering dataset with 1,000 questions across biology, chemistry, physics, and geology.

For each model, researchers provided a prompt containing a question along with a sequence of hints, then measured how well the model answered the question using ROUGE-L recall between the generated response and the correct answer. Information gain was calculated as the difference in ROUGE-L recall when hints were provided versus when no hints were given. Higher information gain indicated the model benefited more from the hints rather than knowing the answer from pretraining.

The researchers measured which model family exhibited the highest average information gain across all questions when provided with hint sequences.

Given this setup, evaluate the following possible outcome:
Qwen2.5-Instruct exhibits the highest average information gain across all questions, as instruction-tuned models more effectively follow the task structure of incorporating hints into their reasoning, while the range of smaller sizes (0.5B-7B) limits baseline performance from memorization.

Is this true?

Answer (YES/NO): NO